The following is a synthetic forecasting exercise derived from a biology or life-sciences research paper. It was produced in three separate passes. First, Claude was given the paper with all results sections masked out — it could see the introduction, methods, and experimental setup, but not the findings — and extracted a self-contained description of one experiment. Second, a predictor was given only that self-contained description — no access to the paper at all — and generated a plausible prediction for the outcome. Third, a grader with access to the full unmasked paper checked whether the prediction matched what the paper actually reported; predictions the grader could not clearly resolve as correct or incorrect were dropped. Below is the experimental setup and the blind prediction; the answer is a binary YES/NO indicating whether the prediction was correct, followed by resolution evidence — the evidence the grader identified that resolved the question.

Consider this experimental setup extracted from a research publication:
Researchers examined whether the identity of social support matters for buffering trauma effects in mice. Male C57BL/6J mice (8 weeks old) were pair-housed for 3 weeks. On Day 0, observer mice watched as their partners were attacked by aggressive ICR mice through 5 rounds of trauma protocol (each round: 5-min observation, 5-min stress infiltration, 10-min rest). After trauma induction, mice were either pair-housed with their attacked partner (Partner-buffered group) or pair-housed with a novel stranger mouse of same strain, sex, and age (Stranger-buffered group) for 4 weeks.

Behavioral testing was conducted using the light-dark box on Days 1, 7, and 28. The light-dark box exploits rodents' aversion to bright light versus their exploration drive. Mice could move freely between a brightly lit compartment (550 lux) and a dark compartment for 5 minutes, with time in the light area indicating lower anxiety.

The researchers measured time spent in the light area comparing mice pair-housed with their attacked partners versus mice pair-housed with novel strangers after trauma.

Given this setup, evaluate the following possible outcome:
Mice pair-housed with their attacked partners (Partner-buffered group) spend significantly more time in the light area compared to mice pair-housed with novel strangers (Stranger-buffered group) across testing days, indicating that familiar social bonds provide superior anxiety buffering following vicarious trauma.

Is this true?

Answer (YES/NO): NO